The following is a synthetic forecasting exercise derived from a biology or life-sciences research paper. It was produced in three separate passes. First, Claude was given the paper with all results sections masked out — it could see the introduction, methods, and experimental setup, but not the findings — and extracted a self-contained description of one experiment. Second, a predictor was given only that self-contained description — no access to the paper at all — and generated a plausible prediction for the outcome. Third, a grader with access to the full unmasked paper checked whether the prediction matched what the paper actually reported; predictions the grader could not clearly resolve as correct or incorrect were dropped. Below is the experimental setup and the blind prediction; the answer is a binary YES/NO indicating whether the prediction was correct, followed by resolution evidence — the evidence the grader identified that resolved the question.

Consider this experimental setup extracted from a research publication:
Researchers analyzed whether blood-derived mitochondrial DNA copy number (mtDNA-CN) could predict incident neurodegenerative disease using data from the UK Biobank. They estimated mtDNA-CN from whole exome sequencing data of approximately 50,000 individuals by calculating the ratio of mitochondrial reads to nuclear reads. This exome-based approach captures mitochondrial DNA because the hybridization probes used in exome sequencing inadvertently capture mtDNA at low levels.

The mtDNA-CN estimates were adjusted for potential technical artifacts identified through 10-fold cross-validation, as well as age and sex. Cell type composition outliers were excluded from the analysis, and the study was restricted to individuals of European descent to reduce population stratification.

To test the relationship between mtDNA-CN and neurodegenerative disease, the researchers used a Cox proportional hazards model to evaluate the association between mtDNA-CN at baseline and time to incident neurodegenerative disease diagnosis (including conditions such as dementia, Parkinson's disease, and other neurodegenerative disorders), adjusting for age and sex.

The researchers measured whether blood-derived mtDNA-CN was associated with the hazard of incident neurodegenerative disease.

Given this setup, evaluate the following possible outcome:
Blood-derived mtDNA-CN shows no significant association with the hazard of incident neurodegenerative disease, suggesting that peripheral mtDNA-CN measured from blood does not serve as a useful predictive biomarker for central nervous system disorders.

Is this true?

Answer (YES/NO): NO